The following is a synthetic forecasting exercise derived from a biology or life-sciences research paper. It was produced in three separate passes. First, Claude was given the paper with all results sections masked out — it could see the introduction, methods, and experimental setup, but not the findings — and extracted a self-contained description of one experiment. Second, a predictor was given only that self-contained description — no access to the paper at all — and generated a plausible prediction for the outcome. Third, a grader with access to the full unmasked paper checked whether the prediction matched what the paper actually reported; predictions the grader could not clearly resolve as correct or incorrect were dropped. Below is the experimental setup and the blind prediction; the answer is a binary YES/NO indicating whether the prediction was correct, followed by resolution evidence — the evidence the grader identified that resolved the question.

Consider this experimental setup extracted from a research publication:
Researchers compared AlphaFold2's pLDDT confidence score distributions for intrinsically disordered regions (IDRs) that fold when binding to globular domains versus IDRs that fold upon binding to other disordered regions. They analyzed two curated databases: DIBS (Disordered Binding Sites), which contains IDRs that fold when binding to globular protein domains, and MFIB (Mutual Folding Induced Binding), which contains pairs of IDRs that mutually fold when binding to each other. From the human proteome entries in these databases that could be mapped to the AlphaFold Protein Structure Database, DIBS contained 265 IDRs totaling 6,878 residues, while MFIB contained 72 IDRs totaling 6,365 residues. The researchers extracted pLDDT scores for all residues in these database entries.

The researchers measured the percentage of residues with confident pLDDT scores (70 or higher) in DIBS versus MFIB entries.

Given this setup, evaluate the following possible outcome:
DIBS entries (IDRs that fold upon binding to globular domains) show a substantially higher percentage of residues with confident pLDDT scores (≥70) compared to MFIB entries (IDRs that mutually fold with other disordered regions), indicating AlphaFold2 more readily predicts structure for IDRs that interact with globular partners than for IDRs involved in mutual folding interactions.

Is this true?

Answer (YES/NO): NO